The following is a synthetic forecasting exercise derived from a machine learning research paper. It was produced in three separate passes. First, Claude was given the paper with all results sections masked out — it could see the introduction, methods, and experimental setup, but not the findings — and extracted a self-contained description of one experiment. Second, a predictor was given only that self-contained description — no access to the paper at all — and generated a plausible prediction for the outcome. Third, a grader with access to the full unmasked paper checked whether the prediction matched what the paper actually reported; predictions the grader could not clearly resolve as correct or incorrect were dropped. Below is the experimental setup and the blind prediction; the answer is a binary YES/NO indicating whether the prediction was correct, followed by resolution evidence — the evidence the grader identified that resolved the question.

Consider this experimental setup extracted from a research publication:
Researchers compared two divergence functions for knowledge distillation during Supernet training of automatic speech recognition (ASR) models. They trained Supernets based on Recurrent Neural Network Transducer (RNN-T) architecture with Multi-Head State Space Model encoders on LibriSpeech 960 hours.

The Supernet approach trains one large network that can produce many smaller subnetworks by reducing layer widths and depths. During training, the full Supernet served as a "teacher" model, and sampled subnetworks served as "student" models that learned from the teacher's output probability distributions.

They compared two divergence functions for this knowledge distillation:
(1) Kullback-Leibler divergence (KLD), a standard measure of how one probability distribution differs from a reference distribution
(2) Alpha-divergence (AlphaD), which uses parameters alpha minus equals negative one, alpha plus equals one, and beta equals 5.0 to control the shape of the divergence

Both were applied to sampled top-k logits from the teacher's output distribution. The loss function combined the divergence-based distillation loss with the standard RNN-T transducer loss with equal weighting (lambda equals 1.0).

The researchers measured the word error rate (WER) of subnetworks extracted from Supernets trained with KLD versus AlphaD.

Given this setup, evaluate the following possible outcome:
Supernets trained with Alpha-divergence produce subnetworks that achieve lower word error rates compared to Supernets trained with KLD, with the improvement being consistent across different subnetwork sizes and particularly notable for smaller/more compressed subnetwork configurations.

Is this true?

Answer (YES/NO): NO